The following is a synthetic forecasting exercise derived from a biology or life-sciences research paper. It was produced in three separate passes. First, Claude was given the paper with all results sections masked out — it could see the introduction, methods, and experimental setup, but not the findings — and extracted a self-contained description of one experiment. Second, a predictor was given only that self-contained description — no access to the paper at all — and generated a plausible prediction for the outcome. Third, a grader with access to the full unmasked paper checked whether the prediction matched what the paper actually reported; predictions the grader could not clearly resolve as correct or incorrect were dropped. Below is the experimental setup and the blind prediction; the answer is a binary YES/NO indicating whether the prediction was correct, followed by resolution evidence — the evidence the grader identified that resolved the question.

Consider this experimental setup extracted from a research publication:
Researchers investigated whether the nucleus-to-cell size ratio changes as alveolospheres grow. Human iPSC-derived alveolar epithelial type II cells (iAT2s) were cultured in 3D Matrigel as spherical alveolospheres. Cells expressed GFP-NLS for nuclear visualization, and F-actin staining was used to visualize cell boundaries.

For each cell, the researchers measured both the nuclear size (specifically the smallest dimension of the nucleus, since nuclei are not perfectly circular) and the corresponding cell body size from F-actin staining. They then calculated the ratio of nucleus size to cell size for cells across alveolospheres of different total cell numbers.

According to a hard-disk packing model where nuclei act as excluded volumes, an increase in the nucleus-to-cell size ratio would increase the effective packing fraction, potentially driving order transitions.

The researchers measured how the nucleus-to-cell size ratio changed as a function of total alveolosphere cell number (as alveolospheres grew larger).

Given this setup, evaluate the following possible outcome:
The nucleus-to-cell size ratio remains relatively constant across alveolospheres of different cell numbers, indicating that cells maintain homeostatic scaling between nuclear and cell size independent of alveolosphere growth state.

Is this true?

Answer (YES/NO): NO